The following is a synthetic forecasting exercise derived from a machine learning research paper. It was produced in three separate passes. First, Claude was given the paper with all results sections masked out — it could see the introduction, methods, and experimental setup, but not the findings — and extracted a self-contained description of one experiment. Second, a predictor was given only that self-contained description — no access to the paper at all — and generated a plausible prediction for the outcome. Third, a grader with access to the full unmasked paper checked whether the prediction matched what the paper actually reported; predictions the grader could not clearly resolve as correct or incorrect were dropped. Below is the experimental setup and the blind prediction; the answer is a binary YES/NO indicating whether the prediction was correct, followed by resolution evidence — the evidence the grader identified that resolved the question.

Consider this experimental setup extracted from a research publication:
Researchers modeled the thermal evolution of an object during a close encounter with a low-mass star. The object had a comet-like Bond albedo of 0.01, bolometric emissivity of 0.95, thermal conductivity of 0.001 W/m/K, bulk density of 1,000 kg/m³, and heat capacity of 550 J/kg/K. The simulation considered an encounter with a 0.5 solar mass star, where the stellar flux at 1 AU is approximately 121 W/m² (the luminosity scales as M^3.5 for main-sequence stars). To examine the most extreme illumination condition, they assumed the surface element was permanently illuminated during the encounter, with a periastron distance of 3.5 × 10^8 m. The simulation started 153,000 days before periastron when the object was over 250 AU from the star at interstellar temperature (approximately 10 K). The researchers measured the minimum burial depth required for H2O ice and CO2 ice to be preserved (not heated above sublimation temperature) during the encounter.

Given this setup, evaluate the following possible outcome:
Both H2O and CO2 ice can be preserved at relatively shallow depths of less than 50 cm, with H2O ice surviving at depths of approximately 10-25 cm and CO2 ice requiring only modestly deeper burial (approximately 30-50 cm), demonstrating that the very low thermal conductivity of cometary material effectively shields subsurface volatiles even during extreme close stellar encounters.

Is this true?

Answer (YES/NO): NO